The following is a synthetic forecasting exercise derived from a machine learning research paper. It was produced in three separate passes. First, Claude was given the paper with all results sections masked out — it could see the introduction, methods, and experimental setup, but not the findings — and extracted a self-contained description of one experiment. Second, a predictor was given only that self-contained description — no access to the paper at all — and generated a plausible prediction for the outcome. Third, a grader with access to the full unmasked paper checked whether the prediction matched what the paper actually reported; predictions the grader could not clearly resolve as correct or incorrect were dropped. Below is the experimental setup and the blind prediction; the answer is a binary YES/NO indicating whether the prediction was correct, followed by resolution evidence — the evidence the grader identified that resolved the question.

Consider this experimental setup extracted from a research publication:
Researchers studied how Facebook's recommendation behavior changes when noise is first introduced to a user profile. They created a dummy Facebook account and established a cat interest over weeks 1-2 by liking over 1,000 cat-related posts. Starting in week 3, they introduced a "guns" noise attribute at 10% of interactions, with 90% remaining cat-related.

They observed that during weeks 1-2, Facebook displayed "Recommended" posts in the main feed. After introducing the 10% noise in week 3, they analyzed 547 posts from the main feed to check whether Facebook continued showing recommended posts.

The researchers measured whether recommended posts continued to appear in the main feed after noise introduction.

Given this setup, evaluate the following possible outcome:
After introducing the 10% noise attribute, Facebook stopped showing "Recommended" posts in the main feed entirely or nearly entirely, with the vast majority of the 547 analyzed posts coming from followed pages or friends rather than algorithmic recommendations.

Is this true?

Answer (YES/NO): YES